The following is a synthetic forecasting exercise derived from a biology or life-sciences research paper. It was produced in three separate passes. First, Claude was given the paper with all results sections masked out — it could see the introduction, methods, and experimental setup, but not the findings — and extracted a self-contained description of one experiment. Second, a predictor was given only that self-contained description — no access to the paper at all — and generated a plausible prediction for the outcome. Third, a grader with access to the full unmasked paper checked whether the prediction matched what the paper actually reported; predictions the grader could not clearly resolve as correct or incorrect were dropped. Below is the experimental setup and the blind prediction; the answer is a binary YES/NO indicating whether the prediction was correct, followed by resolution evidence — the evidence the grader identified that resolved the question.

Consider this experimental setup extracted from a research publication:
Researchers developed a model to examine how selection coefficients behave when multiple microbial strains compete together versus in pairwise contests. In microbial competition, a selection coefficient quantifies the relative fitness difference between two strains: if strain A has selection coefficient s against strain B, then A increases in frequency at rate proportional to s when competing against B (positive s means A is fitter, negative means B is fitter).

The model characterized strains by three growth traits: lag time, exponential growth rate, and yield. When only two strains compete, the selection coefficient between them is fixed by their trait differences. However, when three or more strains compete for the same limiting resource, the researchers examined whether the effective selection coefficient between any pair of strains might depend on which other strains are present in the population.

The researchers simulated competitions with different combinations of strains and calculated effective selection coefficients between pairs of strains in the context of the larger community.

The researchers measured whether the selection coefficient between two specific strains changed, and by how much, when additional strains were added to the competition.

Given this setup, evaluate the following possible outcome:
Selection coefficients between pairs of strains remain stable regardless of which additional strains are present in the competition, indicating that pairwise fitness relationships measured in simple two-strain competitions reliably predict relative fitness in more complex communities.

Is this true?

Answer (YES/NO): NO